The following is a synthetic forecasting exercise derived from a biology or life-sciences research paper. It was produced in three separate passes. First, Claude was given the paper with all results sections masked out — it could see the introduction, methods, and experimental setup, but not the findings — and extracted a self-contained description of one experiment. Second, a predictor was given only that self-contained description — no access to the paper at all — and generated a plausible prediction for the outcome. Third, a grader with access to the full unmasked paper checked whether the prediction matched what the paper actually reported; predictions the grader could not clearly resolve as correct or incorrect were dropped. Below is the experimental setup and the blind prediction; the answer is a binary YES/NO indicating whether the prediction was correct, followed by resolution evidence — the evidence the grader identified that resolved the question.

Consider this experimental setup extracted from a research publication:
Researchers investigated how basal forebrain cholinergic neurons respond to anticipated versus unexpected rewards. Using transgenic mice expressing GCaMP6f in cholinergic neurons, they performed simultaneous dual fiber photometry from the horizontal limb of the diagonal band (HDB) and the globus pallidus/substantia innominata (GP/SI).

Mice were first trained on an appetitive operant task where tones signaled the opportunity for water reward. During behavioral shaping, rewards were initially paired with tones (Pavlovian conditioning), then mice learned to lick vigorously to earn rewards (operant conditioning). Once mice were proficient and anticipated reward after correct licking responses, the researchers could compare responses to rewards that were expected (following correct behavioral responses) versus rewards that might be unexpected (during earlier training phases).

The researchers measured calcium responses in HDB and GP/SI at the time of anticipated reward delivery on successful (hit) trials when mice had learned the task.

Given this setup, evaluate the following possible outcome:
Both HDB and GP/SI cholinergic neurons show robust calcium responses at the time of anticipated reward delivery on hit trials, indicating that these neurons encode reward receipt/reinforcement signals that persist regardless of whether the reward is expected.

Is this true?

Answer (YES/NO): NO